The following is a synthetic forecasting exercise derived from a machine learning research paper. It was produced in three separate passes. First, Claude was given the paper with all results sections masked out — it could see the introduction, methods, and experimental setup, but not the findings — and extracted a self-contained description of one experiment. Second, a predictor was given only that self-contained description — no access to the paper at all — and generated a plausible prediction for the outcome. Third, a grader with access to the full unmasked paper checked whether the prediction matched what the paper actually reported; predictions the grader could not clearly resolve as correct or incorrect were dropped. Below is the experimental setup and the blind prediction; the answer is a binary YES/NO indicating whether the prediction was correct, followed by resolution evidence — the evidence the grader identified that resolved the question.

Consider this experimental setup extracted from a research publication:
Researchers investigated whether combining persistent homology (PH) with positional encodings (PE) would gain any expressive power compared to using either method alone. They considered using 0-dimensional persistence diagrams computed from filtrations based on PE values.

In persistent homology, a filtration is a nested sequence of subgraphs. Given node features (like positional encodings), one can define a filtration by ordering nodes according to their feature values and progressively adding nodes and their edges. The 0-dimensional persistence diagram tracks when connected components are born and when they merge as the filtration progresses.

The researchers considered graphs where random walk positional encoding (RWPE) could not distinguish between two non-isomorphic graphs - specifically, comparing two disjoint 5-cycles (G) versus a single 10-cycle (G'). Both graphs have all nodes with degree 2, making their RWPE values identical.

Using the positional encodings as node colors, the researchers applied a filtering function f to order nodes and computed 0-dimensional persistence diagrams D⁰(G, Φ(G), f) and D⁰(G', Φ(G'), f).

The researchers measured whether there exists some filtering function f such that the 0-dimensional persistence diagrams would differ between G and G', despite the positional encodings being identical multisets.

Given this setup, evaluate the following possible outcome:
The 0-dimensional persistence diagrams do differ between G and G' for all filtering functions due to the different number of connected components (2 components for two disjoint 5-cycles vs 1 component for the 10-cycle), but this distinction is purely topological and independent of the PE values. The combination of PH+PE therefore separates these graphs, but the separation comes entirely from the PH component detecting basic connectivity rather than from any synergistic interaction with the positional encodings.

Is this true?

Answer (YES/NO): NO